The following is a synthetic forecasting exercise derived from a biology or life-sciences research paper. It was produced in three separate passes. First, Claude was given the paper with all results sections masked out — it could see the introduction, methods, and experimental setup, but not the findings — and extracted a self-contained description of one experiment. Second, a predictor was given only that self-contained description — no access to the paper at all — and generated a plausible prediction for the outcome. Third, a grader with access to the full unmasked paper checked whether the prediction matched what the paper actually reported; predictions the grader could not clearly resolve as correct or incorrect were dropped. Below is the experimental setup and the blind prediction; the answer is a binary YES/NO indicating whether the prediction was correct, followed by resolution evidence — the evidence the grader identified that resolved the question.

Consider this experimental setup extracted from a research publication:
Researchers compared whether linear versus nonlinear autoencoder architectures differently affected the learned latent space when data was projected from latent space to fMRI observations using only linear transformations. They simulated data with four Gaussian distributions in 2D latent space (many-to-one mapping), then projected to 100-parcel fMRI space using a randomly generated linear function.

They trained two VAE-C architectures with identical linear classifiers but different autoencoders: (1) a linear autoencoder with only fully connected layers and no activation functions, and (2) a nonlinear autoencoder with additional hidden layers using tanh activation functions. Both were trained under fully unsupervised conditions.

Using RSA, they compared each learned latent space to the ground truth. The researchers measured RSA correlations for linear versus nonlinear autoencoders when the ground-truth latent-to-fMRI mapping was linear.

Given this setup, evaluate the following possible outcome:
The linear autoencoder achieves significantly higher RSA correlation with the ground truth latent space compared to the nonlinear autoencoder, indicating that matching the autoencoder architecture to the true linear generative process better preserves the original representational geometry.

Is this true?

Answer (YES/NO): NO